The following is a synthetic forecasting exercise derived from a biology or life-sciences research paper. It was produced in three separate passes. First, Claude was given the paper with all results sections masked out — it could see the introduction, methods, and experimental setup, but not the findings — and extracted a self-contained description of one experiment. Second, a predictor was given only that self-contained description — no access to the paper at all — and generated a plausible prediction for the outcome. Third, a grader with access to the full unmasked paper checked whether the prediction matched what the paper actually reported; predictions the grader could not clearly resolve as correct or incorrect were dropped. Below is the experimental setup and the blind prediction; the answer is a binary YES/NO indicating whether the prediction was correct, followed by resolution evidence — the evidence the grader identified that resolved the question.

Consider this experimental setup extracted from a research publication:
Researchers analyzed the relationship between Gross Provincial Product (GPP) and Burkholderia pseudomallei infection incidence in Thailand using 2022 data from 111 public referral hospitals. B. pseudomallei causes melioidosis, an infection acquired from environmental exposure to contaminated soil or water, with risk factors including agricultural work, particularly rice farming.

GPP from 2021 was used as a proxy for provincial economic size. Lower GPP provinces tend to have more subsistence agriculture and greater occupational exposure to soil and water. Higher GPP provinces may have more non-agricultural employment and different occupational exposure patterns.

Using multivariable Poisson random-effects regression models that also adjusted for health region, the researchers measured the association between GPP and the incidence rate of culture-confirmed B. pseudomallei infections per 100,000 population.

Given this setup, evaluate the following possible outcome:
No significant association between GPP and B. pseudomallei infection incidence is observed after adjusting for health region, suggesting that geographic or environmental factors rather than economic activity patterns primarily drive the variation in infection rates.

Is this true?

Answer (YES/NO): YES